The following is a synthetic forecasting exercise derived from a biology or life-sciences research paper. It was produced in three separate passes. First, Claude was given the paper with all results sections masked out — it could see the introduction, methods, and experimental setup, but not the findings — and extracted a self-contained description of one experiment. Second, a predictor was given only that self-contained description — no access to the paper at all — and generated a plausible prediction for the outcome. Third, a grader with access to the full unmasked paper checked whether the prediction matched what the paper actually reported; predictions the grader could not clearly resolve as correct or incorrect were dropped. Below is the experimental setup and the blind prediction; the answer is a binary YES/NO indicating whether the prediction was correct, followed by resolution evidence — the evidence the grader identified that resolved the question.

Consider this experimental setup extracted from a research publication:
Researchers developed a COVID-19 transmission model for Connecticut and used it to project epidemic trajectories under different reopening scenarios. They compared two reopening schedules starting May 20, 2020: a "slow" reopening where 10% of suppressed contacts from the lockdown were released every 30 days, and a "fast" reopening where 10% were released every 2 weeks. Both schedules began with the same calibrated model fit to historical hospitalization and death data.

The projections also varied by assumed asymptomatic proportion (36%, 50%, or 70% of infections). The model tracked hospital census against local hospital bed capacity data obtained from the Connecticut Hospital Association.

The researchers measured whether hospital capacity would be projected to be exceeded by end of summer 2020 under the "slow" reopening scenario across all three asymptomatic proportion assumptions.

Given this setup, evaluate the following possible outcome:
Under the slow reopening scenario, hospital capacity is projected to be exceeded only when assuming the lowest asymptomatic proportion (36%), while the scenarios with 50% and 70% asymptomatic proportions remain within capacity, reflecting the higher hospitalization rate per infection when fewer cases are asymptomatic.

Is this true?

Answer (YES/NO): NO